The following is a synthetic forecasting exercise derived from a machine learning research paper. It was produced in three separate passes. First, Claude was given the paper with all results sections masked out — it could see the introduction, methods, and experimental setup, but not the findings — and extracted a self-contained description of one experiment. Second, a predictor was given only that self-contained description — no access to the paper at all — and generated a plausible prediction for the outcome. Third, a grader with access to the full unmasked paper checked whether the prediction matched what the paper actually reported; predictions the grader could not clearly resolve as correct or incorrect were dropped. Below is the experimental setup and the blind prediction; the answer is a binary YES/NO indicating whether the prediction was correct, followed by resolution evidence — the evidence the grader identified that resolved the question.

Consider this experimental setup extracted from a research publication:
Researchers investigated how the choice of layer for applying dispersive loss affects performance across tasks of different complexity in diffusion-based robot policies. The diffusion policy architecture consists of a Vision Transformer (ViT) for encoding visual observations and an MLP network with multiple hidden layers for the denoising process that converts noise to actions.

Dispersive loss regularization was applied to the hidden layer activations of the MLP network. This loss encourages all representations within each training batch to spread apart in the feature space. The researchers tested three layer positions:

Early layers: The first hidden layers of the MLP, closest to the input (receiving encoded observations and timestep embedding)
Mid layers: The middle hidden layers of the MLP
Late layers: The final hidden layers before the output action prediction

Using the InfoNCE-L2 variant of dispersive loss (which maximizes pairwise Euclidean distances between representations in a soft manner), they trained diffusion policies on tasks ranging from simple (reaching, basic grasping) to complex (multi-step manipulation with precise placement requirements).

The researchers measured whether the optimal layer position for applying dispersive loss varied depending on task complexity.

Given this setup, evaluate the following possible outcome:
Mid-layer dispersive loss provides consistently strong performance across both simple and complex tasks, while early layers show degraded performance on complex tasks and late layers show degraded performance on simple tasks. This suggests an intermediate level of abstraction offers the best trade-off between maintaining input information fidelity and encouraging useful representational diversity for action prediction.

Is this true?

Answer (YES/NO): NO